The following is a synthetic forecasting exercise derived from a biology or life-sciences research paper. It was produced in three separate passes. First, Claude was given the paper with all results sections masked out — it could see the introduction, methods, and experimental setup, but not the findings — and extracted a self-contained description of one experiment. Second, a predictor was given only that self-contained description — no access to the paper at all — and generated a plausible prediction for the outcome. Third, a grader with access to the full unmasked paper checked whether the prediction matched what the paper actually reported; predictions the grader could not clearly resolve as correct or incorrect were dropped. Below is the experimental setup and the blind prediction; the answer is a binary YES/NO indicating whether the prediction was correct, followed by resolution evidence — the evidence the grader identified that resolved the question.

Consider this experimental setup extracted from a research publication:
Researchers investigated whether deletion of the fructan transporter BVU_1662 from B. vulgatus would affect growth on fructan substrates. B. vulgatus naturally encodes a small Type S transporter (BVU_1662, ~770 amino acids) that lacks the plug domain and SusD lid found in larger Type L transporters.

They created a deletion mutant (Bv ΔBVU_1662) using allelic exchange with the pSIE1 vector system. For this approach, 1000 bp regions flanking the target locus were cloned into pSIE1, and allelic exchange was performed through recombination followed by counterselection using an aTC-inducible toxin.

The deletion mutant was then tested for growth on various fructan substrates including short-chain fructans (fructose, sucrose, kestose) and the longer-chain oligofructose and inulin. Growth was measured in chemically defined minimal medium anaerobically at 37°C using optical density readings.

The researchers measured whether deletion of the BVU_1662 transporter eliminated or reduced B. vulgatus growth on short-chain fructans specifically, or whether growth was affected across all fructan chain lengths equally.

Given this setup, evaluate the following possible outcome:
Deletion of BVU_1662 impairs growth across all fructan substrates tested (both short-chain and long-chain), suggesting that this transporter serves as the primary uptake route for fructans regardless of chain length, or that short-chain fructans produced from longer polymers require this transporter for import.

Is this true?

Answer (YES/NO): NO